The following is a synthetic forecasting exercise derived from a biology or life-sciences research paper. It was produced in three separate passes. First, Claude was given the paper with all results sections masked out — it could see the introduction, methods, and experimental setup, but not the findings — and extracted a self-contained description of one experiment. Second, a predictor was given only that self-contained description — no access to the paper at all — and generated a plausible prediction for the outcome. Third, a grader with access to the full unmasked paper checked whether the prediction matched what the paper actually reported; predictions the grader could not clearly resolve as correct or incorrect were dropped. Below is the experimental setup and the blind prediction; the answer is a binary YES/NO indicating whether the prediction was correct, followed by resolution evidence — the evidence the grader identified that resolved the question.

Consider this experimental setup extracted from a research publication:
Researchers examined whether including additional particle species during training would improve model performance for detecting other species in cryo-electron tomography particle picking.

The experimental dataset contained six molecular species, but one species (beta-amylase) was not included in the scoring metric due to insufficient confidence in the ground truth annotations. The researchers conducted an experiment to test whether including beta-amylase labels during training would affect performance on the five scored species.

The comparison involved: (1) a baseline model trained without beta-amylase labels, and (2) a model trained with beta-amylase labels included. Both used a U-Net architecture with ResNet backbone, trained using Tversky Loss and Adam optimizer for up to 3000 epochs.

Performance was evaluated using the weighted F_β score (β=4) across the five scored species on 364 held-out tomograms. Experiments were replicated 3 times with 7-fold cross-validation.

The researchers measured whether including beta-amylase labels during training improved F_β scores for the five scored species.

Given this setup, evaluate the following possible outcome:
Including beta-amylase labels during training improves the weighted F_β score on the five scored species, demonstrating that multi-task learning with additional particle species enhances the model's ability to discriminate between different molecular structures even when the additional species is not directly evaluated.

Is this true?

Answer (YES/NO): YES